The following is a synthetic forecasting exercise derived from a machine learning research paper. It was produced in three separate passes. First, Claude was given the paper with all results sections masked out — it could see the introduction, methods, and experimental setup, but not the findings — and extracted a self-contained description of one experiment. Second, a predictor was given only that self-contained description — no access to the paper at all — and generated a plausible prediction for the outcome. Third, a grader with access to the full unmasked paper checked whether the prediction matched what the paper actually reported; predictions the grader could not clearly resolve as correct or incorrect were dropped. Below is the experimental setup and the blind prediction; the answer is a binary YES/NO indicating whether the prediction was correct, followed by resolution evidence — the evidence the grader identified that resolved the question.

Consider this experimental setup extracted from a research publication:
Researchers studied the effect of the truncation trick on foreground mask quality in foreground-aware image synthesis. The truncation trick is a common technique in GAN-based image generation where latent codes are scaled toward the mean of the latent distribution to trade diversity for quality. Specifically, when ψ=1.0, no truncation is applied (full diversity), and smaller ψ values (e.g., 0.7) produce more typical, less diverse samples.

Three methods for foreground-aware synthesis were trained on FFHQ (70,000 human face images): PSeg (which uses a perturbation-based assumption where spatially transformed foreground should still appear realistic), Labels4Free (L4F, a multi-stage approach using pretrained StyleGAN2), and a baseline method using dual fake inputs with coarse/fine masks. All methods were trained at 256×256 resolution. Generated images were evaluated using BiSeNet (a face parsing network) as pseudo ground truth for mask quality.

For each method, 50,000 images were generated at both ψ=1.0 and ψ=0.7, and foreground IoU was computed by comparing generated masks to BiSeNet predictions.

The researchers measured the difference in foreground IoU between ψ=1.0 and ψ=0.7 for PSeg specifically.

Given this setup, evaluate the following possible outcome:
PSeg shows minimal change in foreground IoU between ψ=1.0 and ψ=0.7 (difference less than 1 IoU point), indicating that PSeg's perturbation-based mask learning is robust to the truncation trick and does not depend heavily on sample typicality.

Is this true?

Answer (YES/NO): NO